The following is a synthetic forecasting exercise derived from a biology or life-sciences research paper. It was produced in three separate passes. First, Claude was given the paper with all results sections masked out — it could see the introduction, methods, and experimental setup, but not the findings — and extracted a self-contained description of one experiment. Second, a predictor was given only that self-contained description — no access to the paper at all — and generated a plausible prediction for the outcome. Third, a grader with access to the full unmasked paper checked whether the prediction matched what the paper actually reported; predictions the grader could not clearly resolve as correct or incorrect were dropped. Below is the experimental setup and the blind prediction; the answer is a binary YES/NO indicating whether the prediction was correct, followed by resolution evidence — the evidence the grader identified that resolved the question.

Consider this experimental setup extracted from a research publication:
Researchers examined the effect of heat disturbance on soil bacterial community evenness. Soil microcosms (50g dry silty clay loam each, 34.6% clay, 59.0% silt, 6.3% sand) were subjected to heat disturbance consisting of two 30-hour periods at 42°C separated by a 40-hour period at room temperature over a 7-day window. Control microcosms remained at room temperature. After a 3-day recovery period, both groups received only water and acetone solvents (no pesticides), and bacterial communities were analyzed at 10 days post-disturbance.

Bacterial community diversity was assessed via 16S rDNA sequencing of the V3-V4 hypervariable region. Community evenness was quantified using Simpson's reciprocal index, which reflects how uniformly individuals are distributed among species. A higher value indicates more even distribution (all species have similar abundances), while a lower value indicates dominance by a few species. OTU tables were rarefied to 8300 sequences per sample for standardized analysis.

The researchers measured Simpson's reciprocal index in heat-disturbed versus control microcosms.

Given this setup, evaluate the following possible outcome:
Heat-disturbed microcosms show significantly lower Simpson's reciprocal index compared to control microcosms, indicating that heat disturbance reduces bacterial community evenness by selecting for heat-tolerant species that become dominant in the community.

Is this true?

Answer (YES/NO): YES